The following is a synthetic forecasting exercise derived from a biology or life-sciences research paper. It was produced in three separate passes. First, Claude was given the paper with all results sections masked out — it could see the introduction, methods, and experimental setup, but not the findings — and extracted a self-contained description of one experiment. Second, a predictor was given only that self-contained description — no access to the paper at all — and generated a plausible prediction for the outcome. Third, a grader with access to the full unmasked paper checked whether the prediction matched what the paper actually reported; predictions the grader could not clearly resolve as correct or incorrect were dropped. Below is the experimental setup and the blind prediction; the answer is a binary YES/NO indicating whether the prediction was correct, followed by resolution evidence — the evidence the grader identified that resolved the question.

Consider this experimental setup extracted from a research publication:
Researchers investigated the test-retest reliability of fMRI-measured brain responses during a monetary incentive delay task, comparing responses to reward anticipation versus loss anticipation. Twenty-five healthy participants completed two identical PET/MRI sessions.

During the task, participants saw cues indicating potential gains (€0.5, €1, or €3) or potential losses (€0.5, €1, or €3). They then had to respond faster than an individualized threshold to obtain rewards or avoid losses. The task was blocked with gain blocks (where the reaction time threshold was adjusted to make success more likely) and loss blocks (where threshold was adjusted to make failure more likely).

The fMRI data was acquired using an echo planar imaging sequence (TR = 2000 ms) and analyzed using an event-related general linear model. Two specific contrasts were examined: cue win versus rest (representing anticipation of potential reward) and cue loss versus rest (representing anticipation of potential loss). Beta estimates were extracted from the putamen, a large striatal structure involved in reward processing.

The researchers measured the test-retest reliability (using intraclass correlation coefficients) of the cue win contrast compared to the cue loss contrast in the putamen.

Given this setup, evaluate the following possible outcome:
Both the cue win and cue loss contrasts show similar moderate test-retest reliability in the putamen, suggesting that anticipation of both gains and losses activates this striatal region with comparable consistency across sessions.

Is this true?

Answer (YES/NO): YES